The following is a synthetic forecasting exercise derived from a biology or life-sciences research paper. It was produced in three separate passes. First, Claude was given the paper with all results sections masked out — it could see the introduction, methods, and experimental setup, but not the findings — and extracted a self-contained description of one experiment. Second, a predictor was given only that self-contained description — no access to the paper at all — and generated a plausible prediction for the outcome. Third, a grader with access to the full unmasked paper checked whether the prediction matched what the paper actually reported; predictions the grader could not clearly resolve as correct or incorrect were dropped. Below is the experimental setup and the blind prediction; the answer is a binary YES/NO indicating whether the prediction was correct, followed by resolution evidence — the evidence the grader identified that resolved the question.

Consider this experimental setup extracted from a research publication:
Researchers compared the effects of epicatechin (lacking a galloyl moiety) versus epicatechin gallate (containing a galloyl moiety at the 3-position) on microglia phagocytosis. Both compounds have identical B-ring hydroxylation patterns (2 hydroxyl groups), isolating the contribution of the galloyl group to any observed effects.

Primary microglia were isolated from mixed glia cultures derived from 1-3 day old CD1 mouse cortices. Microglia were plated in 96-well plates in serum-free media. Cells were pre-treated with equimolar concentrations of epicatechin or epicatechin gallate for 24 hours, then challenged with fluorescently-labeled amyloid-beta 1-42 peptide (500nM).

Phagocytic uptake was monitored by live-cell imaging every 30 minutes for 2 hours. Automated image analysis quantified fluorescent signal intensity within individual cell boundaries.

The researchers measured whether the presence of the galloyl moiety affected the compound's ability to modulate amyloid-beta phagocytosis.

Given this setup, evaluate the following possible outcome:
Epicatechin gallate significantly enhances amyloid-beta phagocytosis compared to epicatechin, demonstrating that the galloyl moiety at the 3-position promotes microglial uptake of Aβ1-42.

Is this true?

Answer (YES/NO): NO